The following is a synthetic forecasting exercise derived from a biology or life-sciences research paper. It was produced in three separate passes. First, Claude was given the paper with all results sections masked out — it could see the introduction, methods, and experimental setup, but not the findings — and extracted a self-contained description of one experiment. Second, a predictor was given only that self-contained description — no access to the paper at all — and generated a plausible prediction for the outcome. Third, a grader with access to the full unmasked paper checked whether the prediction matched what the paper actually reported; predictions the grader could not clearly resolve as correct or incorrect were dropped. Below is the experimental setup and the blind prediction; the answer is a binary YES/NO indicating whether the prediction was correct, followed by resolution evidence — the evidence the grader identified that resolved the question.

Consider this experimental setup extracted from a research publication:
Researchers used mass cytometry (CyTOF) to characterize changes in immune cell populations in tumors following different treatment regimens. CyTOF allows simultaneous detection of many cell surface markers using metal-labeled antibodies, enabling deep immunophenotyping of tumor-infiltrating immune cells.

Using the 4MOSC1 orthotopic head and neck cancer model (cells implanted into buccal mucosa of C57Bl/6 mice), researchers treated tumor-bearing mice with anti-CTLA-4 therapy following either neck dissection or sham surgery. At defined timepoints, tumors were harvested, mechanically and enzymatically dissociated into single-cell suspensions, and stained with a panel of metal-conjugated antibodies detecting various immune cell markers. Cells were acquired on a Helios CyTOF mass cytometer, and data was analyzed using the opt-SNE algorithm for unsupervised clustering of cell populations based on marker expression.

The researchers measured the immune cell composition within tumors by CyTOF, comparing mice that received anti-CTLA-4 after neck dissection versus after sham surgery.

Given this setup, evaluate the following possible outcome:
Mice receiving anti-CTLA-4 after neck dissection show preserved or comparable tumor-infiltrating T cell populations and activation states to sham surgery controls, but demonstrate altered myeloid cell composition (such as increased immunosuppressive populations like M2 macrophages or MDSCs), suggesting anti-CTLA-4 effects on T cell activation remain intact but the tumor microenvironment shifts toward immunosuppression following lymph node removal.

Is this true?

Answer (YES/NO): NO